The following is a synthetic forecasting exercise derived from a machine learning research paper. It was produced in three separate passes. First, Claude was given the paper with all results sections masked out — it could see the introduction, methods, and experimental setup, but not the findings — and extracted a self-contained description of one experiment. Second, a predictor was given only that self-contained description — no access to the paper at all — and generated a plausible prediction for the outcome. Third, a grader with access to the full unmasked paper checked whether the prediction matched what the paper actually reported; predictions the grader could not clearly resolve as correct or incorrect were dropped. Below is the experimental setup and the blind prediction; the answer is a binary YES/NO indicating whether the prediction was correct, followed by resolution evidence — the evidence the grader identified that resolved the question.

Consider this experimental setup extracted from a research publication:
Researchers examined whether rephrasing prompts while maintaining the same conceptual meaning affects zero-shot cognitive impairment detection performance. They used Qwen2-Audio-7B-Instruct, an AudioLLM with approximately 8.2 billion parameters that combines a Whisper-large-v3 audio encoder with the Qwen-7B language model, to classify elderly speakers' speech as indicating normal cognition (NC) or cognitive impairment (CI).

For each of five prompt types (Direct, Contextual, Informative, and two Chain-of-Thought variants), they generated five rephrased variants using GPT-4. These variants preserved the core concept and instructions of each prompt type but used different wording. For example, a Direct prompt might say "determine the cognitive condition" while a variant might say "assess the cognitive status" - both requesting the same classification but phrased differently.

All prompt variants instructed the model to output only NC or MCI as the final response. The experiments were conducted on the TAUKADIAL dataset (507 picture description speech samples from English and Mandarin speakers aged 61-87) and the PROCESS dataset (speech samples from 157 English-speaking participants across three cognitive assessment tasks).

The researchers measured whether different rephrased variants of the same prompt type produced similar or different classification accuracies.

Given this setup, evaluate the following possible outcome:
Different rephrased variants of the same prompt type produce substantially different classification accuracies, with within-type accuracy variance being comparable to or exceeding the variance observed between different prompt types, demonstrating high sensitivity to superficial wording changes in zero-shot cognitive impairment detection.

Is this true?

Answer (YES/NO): NO